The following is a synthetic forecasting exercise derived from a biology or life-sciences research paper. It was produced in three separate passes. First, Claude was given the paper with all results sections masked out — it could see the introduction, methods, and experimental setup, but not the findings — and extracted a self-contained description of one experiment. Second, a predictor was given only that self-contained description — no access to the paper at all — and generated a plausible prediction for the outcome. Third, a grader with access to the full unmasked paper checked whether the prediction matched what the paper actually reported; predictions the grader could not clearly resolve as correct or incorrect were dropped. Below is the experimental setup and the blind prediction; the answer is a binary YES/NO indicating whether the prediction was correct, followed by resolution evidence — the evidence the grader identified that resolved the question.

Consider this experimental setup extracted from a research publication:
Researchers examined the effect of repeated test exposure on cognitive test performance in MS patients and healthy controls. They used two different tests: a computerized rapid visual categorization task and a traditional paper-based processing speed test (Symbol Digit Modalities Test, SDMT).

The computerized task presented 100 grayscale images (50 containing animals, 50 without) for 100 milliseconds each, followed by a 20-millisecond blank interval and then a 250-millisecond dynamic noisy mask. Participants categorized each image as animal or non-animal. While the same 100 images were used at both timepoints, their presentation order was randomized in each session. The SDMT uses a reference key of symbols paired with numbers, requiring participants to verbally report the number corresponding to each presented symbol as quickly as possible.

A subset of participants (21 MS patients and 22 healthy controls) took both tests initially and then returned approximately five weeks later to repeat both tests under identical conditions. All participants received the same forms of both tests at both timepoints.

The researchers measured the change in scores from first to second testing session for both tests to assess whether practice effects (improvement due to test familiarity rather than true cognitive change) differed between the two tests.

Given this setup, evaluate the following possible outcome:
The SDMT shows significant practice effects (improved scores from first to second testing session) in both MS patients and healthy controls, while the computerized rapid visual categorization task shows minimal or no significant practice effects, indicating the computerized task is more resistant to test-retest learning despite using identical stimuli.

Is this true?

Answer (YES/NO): NO